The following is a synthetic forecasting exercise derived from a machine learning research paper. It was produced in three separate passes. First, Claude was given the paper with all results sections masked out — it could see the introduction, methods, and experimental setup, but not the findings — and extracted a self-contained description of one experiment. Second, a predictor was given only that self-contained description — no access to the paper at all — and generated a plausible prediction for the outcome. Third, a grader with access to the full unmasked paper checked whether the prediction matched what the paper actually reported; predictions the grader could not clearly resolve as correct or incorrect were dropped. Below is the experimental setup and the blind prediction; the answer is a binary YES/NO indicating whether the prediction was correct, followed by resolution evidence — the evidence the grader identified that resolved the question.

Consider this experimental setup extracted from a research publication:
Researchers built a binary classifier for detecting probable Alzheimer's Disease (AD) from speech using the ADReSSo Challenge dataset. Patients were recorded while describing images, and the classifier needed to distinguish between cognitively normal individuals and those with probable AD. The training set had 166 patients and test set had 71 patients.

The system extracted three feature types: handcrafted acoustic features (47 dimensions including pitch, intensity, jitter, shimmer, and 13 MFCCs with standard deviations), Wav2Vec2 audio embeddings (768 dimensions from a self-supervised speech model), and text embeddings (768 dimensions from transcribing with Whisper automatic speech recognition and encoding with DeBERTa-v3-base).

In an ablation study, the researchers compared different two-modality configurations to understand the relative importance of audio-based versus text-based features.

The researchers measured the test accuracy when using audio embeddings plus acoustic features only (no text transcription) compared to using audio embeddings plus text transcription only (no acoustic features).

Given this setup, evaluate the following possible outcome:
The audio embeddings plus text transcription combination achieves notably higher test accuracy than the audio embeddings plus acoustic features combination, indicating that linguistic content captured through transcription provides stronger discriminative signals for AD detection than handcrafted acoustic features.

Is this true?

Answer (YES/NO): YES